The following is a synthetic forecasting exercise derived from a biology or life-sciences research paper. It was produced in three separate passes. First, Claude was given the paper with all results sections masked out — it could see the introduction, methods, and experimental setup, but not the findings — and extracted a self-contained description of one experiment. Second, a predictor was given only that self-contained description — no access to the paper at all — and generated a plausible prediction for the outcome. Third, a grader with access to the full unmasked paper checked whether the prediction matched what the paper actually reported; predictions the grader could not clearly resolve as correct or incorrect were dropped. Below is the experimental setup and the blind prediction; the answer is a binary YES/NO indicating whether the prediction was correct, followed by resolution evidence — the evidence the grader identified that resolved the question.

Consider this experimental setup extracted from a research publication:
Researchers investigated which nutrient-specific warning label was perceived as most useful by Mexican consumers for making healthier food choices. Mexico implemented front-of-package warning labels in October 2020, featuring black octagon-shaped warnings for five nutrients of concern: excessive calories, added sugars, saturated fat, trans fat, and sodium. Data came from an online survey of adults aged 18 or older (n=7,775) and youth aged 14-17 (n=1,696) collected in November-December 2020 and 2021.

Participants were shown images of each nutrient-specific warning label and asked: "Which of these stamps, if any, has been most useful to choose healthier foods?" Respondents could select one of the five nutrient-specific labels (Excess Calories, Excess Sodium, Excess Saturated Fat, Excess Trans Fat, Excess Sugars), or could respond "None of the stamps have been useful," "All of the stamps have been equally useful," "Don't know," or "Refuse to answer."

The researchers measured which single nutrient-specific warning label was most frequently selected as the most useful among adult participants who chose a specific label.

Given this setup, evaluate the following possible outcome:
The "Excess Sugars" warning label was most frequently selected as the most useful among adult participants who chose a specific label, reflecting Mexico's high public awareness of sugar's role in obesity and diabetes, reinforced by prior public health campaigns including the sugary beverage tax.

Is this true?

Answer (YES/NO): YES